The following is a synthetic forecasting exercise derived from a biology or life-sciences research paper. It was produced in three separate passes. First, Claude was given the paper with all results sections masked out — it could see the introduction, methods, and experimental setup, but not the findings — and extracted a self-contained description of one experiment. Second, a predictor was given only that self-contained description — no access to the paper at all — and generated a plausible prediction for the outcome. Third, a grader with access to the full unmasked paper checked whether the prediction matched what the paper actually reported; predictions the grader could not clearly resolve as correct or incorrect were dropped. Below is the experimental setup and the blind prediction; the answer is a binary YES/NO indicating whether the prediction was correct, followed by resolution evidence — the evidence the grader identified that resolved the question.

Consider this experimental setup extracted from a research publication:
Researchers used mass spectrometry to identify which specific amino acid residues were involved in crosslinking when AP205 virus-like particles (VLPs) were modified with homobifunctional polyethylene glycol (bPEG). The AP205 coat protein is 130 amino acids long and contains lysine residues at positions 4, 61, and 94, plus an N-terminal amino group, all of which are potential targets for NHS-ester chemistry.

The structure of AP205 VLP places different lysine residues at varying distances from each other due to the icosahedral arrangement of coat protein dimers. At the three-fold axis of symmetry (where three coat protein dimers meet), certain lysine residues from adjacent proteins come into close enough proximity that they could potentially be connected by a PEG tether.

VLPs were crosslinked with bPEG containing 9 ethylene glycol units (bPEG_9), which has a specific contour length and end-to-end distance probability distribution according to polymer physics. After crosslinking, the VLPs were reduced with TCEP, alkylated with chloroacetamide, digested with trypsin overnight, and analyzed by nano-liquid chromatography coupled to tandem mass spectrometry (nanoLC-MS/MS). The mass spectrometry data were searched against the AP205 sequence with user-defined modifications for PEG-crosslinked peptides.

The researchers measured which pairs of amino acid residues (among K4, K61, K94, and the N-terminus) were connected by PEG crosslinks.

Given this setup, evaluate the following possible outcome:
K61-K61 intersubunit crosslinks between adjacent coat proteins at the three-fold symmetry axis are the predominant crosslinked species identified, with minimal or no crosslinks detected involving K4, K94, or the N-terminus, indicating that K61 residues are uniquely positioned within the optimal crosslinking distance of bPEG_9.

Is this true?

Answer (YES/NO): NO